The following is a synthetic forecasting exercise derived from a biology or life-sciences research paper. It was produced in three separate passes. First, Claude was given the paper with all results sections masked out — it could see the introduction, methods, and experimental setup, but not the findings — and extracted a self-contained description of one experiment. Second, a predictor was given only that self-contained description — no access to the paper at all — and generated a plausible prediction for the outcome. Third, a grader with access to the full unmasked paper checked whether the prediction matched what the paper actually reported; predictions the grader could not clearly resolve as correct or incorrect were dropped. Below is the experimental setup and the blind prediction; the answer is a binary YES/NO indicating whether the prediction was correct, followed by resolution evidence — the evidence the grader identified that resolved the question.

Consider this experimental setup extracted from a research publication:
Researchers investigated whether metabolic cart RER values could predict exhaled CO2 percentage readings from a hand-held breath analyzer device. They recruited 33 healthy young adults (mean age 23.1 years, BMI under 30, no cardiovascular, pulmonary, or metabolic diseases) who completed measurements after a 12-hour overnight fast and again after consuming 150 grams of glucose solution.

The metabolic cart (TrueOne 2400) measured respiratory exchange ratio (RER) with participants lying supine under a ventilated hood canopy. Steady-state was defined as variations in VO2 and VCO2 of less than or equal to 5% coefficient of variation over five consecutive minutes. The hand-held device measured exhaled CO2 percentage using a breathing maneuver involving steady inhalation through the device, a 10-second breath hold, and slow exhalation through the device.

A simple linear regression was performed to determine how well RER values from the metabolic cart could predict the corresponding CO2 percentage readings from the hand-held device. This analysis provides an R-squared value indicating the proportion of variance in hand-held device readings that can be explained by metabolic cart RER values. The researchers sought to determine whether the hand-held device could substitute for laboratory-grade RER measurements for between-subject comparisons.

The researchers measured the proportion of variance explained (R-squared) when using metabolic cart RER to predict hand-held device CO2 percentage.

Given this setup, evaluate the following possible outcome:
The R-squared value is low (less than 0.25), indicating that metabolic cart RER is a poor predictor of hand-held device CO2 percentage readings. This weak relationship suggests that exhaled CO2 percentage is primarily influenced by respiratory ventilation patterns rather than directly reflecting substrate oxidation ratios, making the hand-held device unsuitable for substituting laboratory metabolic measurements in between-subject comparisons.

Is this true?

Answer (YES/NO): YES